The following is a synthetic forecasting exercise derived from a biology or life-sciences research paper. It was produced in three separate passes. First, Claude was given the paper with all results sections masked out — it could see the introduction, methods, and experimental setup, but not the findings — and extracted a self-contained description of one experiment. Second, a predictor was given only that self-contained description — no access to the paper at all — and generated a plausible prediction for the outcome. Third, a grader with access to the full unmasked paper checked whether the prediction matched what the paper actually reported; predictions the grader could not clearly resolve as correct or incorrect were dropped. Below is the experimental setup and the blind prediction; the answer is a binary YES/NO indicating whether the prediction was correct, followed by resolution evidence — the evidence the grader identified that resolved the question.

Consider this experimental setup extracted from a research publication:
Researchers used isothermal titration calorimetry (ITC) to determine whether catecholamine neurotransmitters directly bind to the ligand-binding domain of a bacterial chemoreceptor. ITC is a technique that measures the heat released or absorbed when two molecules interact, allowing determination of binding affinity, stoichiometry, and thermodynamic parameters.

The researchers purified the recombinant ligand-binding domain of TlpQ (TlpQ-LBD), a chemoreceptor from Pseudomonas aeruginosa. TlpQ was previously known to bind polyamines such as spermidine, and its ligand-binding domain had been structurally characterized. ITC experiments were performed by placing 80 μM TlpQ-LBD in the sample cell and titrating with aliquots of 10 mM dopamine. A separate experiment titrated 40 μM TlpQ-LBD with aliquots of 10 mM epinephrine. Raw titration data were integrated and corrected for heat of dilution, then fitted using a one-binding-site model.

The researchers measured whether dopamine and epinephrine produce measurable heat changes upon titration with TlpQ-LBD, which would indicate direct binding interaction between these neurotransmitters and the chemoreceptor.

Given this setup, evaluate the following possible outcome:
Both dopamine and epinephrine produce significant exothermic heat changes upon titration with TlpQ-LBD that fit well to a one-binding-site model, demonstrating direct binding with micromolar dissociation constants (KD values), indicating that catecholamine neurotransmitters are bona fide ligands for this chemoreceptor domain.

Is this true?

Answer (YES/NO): YES